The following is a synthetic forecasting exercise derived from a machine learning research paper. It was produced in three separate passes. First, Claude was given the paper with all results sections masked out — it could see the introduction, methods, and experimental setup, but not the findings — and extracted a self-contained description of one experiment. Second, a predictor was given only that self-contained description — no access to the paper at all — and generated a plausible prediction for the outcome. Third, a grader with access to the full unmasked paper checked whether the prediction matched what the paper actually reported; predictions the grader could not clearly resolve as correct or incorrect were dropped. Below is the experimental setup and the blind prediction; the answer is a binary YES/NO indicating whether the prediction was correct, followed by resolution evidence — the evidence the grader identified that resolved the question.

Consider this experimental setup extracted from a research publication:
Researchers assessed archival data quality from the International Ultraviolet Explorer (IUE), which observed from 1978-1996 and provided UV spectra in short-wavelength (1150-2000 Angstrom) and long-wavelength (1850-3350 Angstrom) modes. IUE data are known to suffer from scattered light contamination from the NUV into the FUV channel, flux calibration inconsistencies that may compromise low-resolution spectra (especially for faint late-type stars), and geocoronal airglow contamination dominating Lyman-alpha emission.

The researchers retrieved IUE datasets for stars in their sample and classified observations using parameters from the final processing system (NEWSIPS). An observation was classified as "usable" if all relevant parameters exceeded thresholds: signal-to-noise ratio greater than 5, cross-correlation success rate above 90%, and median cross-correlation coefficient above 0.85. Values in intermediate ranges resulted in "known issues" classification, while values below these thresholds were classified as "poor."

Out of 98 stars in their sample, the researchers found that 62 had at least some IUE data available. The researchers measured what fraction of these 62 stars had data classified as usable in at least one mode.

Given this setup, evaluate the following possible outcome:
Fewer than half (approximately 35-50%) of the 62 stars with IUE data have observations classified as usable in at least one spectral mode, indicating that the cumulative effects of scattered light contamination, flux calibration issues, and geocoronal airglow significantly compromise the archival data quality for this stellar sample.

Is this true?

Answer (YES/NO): NO